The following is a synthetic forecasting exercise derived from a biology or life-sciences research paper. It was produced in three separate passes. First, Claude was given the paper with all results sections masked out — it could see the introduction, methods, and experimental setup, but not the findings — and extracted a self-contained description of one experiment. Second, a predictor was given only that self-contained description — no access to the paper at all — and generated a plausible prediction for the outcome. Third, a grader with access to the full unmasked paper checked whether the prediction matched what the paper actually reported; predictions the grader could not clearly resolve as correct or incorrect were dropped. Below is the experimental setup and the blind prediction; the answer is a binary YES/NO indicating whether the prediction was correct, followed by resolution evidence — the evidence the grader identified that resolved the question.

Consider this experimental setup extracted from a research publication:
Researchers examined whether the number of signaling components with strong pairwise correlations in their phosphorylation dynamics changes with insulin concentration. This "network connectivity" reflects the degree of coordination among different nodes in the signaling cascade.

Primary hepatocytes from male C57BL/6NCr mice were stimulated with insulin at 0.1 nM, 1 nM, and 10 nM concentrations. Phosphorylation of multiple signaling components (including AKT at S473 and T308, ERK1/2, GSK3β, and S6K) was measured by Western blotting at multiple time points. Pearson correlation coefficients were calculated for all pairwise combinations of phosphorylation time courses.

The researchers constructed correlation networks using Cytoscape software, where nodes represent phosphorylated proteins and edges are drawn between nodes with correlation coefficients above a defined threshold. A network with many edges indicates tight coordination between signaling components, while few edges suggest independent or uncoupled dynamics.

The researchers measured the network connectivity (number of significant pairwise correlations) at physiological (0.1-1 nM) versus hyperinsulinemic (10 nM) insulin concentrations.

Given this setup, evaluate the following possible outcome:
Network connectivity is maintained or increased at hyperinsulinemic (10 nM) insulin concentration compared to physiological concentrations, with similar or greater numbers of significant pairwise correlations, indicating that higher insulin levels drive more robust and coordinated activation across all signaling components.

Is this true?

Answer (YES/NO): NO